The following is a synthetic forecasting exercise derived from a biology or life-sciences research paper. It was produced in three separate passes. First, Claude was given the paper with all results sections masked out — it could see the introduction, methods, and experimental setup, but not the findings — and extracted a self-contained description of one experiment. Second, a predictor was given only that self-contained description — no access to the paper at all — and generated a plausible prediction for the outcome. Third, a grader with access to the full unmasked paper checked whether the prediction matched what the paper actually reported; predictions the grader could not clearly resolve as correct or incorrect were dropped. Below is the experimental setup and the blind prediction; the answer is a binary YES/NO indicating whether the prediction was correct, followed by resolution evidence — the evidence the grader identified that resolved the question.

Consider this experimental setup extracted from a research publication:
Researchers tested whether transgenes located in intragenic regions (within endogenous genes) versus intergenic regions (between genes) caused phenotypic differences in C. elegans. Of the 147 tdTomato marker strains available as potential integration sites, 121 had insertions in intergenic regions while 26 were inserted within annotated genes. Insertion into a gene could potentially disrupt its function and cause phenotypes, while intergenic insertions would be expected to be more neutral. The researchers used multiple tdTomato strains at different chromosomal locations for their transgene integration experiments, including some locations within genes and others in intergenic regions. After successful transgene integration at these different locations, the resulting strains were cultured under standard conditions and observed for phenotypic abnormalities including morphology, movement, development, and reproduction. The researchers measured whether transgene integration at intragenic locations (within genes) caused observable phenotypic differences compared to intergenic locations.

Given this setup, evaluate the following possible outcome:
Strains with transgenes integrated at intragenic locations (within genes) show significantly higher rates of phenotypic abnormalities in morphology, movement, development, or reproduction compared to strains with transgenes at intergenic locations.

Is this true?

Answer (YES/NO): NO